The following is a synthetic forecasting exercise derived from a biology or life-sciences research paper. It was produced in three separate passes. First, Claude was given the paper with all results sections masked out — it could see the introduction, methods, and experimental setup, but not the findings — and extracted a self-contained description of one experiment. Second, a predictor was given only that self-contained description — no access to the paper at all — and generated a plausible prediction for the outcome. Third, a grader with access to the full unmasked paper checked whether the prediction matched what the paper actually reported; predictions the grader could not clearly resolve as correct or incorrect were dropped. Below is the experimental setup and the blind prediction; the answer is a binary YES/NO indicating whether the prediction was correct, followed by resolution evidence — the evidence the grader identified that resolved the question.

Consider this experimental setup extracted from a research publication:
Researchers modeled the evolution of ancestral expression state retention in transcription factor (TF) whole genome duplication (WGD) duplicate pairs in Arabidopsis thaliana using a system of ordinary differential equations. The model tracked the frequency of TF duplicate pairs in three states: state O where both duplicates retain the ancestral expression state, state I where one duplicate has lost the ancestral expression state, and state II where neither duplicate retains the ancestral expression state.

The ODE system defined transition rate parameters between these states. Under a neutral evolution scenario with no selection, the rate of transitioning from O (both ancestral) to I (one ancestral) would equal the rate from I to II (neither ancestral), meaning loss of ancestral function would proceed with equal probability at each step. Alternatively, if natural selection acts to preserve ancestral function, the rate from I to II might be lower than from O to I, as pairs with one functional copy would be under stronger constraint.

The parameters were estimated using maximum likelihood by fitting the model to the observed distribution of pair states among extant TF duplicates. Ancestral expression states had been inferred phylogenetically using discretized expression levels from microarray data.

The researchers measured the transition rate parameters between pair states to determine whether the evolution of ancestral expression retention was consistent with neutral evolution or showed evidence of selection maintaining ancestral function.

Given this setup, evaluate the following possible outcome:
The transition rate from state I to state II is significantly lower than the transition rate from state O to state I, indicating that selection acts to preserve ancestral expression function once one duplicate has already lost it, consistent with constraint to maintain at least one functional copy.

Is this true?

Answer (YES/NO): YES